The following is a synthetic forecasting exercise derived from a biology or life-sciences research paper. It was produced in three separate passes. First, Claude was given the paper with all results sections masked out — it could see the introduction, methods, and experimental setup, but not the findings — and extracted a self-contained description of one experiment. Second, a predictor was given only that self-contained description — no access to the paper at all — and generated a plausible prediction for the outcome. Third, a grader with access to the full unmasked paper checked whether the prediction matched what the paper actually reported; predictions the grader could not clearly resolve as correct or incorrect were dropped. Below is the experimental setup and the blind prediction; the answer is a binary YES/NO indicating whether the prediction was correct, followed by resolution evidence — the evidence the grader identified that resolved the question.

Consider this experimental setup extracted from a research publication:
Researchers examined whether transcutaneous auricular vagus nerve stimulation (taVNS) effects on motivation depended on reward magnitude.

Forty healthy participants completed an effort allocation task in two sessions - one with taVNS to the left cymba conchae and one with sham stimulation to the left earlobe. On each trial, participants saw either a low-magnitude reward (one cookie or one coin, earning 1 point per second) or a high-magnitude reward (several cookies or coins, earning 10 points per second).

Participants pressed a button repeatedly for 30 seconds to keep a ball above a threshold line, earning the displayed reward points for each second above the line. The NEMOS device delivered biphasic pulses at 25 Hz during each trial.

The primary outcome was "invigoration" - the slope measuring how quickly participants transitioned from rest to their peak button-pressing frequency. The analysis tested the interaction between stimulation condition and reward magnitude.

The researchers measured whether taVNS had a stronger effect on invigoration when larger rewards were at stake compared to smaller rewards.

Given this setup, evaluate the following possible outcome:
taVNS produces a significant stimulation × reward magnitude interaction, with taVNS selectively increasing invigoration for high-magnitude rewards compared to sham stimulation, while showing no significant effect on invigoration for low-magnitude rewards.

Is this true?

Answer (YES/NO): NO